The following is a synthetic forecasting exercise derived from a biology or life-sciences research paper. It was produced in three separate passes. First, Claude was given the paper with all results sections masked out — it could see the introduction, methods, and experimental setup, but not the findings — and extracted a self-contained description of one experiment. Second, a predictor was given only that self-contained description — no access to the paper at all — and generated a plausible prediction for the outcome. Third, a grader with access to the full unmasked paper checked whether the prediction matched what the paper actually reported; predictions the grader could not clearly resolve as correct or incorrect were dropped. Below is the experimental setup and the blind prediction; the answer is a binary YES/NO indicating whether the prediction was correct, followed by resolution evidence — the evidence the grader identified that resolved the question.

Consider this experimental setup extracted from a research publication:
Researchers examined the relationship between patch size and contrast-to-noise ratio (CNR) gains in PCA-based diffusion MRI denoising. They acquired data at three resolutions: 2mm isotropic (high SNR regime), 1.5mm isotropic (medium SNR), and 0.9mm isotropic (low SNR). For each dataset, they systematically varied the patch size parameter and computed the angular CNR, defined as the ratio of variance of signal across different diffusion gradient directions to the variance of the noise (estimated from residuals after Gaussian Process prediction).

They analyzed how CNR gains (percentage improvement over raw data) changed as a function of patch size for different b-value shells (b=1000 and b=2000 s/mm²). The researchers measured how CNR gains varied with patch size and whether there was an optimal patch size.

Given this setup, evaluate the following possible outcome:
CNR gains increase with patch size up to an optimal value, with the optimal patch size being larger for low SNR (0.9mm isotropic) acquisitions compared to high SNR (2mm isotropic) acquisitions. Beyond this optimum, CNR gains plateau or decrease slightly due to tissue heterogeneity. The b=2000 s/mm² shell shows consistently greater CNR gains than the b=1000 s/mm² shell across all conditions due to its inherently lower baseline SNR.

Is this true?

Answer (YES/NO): YES